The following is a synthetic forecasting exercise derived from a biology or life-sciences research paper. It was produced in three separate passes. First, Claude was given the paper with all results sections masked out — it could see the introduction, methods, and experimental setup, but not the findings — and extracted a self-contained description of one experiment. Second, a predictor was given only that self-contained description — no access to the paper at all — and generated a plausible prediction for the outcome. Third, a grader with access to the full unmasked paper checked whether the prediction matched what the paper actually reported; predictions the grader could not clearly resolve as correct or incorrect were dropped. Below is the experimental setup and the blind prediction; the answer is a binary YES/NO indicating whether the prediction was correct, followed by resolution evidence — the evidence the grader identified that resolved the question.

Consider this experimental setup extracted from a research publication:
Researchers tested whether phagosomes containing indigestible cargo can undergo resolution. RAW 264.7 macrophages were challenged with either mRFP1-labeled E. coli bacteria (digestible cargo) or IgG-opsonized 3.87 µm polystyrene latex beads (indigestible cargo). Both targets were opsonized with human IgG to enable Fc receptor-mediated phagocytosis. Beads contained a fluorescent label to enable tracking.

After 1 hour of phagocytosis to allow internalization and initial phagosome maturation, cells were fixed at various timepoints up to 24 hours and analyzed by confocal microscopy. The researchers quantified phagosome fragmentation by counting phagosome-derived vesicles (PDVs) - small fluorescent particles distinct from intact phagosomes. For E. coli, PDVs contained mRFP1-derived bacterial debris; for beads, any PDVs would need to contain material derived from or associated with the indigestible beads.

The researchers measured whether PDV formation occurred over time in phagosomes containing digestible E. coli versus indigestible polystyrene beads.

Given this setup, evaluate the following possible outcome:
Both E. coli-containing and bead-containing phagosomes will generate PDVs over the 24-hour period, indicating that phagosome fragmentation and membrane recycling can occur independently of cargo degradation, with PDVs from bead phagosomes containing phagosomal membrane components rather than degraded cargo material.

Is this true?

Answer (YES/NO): NO